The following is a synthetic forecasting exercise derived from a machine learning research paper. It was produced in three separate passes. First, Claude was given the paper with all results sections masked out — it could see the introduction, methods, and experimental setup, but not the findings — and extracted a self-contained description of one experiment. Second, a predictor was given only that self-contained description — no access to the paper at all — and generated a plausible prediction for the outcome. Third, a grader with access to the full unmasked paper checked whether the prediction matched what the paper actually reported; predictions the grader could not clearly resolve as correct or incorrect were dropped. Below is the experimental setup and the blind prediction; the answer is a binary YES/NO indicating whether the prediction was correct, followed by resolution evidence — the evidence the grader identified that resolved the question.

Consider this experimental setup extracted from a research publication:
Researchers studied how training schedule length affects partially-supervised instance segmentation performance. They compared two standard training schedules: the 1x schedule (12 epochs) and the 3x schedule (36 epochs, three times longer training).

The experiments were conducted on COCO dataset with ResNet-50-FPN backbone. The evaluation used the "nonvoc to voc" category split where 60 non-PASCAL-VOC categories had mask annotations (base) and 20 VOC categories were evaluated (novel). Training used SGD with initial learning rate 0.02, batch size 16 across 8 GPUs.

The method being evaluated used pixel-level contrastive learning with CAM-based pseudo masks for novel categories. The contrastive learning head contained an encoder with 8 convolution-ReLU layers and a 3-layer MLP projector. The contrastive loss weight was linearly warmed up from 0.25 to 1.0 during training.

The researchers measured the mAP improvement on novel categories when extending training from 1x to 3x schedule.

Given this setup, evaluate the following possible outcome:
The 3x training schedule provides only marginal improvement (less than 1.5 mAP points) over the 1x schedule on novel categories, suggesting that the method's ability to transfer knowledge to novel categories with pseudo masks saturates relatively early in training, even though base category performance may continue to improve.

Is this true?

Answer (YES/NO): NO